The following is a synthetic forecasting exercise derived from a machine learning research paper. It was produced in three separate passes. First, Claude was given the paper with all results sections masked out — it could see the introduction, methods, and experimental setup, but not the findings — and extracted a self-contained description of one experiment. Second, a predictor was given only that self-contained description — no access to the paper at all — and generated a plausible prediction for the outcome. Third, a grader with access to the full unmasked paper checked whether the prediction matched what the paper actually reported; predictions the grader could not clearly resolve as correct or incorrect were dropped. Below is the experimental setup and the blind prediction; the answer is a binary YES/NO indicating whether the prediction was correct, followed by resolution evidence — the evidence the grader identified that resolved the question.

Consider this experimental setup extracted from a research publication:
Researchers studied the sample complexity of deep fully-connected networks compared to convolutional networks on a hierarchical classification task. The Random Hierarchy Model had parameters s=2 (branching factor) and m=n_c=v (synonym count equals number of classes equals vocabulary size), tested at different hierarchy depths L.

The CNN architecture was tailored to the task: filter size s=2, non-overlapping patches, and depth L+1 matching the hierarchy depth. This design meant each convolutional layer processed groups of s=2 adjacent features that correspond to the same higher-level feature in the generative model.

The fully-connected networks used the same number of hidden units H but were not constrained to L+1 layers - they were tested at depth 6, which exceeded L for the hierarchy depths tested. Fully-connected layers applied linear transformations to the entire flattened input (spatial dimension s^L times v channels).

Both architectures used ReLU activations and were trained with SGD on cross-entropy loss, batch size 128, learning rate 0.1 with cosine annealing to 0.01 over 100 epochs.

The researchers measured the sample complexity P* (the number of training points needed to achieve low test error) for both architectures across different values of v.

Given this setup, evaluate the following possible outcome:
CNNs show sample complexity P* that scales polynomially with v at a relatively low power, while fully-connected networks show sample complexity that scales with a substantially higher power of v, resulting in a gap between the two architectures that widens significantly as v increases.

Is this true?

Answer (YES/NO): NO